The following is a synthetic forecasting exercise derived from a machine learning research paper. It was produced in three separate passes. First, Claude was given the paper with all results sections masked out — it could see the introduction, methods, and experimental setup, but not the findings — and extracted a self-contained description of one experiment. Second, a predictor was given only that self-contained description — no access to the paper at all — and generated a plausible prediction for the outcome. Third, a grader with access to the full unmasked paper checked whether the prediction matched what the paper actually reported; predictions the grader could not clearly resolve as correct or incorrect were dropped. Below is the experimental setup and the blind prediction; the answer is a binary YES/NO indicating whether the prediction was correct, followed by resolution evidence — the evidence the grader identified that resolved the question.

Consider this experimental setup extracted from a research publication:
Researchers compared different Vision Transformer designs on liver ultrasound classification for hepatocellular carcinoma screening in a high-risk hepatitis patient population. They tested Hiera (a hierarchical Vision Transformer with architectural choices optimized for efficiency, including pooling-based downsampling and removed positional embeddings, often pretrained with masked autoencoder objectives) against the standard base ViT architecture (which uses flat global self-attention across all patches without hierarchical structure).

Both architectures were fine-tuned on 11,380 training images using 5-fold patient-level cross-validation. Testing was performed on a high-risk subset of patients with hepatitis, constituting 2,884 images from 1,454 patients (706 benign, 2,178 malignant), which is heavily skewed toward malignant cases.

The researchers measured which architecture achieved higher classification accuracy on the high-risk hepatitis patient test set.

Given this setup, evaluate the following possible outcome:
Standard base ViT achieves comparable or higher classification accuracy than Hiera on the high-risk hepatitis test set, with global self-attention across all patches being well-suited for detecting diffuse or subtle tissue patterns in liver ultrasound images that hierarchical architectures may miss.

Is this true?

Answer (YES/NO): YES